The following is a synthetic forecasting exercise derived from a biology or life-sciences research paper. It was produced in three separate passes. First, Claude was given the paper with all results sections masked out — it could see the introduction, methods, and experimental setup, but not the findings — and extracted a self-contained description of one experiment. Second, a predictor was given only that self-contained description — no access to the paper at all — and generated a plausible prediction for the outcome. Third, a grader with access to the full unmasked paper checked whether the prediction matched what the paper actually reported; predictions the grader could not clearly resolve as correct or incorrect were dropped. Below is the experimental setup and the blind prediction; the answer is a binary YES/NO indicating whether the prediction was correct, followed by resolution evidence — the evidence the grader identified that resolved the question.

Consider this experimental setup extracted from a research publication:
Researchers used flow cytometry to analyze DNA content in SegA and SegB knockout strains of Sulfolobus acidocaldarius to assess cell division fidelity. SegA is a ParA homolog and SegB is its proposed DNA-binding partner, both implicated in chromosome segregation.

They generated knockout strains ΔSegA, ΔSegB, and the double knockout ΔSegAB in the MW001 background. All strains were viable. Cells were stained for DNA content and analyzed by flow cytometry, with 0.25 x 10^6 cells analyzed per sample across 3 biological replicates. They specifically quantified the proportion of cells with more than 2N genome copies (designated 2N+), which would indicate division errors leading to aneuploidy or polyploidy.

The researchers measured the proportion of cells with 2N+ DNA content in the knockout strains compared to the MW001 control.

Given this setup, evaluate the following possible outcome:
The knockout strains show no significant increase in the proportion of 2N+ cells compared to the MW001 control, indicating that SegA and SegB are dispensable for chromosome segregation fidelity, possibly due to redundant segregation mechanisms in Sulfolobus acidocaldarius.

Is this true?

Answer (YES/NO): NO